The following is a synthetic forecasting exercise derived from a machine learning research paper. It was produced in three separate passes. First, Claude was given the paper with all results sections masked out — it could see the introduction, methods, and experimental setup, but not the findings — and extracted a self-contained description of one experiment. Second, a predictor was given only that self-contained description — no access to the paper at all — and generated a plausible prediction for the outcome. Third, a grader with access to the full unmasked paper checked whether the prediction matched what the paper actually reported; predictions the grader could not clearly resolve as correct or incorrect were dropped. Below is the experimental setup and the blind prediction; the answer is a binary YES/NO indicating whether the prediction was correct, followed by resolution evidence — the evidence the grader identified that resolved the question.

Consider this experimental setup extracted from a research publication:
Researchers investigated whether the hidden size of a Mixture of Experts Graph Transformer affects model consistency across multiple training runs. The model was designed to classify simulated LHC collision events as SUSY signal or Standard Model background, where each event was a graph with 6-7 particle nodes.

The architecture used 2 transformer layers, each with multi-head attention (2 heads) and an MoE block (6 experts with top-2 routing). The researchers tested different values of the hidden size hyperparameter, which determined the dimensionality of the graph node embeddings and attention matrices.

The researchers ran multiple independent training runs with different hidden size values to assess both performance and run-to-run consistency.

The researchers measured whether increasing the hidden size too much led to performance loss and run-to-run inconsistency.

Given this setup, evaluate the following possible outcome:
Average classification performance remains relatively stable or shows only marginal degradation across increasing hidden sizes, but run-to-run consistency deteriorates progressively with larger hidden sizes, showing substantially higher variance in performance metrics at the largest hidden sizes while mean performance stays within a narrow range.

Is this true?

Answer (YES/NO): NO